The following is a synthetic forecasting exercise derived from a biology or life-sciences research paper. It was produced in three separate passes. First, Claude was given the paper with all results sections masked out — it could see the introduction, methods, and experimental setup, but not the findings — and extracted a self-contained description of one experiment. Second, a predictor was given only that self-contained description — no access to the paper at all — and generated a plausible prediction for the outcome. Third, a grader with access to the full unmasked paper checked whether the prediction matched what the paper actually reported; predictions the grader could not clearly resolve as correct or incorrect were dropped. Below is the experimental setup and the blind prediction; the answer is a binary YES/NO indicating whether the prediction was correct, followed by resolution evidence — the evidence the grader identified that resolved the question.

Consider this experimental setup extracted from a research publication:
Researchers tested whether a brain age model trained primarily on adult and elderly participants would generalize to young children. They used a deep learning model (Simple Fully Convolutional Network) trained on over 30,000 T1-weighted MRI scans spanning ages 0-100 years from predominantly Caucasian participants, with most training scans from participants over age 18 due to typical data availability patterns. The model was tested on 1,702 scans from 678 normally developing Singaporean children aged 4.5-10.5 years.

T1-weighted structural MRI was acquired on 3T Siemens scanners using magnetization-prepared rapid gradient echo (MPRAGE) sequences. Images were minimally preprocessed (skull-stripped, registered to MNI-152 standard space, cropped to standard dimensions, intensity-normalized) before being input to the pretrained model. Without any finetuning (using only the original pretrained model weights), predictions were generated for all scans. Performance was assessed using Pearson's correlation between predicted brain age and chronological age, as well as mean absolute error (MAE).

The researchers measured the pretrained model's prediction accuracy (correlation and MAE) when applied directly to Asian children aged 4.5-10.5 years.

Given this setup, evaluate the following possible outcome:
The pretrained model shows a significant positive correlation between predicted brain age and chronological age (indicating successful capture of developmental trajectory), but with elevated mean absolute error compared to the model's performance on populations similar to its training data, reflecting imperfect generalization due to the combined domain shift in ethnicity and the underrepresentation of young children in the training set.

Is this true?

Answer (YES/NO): NO